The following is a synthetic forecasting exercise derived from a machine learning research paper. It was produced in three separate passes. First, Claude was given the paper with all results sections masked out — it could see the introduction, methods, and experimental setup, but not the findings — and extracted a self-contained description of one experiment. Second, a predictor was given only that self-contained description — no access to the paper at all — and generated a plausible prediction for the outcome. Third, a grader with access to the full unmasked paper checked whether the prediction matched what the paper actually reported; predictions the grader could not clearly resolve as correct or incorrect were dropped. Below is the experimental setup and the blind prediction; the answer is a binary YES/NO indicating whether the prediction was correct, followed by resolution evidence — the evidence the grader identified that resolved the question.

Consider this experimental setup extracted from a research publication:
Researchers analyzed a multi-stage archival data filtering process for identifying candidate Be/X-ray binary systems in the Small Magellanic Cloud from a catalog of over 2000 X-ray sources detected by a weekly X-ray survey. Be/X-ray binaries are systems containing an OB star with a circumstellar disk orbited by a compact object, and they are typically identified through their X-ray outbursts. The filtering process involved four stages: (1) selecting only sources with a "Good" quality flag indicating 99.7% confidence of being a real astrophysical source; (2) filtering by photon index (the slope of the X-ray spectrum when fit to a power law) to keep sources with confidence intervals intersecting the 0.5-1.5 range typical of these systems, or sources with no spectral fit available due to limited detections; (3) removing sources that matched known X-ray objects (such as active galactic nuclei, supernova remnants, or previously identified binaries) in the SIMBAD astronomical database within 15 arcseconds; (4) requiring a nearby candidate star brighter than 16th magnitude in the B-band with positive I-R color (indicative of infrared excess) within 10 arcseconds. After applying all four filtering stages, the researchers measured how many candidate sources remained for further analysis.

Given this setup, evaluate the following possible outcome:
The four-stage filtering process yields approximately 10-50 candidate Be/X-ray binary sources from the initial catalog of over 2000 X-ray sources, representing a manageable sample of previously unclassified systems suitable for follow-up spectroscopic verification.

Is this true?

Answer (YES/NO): YES